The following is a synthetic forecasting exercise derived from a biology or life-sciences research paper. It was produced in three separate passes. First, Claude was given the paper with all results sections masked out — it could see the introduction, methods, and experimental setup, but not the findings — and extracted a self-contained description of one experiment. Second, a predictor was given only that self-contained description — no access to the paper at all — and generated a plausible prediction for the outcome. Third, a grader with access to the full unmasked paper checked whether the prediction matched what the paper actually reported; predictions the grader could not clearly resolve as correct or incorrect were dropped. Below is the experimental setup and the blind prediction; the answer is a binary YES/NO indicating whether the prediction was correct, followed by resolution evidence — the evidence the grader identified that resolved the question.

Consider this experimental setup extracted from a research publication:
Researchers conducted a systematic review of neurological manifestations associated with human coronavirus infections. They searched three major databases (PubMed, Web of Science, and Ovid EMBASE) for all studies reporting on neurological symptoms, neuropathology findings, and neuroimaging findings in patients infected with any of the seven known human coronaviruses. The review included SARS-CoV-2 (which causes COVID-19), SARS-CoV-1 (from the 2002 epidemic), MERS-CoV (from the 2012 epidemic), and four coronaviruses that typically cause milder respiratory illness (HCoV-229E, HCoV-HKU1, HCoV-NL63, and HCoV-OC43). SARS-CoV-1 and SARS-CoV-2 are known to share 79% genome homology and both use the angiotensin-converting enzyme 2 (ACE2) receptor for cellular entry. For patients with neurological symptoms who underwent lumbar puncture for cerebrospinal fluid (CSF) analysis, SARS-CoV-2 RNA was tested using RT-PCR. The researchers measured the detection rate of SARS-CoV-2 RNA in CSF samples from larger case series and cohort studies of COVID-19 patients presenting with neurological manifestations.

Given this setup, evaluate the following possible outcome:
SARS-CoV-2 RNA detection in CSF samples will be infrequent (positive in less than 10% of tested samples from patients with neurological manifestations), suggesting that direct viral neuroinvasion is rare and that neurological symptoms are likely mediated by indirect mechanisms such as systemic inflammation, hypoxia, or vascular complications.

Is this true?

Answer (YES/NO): YES